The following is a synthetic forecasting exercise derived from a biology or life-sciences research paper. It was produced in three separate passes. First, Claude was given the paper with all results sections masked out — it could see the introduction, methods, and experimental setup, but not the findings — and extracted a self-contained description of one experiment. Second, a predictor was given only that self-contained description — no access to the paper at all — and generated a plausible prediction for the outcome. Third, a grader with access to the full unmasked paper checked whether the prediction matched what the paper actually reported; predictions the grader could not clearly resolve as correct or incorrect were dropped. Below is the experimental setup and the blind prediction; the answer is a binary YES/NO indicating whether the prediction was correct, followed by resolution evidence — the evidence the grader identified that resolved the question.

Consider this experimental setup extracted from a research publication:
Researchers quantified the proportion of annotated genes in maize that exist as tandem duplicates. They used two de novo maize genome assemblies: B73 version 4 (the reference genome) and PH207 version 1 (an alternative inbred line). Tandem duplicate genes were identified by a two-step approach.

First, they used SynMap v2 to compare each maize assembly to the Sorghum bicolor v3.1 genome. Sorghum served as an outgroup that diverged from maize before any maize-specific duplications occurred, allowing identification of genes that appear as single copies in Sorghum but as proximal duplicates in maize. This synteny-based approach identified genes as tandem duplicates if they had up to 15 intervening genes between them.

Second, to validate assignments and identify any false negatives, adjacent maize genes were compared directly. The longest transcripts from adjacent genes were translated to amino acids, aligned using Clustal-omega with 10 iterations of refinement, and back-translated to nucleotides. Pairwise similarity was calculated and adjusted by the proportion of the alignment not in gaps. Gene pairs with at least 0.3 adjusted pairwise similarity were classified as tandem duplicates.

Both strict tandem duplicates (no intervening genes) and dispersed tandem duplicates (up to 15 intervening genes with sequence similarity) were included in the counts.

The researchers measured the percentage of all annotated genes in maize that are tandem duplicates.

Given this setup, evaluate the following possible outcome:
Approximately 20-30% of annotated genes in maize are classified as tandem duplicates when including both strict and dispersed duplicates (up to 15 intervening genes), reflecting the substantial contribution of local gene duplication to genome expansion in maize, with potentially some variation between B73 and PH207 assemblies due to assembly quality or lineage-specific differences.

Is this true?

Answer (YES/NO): NO